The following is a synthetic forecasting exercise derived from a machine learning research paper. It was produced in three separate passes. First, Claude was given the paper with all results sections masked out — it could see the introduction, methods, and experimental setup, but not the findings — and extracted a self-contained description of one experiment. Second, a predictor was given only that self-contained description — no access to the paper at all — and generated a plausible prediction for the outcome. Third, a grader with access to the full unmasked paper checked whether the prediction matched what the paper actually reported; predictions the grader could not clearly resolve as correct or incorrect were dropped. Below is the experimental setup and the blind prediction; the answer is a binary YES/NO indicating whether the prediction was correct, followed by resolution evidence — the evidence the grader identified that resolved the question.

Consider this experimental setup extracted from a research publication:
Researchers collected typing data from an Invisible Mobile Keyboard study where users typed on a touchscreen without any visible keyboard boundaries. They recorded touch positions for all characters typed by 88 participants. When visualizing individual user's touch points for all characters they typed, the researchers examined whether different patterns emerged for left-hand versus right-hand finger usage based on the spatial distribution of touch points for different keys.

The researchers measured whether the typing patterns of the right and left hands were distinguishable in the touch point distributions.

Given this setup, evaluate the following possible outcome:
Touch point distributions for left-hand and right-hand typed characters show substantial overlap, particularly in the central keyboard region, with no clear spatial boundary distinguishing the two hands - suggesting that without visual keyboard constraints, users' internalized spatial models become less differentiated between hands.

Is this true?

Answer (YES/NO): NO